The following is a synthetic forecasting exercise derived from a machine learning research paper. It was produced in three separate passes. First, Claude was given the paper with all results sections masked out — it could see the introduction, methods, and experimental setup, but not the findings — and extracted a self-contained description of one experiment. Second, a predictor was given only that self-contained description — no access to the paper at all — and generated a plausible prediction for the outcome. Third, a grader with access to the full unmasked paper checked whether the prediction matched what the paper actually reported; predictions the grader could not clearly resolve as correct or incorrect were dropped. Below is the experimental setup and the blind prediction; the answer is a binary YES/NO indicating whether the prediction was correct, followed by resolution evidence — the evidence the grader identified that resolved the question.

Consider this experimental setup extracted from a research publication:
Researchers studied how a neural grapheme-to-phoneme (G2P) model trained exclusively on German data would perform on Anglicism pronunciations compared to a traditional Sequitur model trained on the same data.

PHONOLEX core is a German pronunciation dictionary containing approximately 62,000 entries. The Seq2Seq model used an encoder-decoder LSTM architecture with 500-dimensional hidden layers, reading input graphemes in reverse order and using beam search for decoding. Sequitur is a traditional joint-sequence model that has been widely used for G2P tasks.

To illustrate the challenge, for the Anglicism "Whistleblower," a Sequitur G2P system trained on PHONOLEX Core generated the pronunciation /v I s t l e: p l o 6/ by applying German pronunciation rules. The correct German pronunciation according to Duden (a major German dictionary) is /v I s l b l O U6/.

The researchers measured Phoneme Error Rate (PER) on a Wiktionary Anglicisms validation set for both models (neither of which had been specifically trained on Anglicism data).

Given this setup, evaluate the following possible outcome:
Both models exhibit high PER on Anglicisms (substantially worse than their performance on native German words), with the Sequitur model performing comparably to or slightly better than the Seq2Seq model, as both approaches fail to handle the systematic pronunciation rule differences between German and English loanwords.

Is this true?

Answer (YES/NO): YES